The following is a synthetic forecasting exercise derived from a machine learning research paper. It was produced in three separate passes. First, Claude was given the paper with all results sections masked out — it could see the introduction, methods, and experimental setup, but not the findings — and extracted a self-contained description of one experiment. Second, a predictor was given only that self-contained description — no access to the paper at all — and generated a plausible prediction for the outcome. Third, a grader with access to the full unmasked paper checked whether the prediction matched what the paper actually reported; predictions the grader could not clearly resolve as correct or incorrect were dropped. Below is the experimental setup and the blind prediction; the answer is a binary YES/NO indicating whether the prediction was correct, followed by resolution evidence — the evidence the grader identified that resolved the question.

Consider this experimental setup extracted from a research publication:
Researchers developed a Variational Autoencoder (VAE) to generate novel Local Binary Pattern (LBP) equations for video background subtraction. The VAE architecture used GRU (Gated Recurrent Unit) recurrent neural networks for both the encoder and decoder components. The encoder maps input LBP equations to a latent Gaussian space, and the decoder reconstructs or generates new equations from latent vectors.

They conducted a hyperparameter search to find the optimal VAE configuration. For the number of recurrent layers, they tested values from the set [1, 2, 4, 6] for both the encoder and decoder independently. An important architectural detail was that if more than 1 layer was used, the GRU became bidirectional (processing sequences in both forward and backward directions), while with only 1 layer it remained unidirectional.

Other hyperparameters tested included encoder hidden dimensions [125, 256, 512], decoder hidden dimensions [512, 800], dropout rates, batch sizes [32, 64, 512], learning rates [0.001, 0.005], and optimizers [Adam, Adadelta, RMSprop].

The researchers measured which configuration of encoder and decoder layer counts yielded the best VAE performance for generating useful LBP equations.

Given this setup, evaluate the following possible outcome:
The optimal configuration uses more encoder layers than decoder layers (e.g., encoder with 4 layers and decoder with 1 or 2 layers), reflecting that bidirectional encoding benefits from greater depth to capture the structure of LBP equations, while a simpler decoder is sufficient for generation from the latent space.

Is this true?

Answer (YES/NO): YES